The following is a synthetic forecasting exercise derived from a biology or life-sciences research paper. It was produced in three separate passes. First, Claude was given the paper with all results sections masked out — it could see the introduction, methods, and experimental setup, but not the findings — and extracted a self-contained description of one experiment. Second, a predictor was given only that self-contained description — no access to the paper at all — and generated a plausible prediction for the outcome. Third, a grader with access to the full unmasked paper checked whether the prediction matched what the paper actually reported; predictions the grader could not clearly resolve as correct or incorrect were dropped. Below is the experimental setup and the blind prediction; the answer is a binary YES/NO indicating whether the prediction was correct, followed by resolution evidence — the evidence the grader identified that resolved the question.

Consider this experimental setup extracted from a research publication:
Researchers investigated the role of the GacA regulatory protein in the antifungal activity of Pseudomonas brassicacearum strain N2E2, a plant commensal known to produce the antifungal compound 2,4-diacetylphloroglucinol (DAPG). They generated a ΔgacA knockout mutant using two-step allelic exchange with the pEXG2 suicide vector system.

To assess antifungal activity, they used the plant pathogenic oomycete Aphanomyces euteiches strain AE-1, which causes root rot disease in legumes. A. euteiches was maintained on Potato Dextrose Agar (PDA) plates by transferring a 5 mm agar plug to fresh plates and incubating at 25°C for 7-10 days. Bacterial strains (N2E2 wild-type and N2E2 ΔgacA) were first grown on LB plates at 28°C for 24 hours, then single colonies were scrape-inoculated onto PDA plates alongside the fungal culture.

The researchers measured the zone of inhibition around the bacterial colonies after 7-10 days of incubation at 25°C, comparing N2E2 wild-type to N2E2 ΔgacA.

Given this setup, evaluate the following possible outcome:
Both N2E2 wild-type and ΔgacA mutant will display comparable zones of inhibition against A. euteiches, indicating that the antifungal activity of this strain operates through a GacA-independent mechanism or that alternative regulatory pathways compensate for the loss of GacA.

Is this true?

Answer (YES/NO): NO